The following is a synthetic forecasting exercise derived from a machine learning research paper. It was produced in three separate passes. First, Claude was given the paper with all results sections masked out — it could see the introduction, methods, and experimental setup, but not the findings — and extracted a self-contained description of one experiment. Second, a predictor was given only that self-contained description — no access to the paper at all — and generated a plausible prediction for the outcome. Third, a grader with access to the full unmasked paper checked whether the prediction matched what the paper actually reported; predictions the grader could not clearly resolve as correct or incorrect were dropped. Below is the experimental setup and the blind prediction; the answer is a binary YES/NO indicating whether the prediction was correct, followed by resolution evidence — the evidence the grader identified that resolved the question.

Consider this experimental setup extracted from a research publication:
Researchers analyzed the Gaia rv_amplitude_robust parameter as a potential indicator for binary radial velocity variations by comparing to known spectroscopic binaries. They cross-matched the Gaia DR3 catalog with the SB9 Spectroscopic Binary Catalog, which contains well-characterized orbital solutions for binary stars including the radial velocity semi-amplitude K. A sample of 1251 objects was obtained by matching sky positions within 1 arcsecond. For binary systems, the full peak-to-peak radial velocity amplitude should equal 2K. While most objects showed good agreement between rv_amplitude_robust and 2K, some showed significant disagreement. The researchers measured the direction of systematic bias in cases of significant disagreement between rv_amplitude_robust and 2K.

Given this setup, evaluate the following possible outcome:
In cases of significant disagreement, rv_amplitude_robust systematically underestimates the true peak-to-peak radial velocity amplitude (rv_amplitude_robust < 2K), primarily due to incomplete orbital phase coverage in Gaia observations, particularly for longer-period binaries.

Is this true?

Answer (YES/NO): YES